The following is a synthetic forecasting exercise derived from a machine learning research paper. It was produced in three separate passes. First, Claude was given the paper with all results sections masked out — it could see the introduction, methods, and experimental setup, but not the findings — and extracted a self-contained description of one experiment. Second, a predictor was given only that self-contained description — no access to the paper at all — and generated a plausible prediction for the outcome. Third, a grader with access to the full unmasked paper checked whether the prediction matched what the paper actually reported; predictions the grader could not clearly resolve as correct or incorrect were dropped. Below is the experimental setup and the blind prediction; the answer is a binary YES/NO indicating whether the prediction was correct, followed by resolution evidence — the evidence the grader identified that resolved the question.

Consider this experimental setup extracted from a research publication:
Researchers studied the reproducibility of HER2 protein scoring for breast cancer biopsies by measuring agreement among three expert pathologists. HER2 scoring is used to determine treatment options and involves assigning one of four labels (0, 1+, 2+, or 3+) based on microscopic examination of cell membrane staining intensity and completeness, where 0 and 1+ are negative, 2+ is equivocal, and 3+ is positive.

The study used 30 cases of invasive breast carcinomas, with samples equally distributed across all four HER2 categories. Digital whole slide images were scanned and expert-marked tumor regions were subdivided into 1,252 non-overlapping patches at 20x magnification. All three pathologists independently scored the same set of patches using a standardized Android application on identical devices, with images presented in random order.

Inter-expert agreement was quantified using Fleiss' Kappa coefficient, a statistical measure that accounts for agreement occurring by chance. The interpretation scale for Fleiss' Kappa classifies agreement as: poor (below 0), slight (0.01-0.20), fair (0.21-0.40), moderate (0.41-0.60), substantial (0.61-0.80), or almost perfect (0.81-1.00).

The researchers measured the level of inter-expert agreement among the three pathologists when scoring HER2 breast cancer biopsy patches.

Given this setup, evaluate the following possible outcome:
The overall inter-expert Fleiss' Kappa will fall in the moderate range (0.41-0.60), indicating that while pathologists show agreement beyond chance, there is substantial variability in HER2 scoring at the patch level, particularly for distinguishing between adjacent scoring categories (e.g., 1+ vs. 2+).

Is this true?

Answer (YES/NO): YES